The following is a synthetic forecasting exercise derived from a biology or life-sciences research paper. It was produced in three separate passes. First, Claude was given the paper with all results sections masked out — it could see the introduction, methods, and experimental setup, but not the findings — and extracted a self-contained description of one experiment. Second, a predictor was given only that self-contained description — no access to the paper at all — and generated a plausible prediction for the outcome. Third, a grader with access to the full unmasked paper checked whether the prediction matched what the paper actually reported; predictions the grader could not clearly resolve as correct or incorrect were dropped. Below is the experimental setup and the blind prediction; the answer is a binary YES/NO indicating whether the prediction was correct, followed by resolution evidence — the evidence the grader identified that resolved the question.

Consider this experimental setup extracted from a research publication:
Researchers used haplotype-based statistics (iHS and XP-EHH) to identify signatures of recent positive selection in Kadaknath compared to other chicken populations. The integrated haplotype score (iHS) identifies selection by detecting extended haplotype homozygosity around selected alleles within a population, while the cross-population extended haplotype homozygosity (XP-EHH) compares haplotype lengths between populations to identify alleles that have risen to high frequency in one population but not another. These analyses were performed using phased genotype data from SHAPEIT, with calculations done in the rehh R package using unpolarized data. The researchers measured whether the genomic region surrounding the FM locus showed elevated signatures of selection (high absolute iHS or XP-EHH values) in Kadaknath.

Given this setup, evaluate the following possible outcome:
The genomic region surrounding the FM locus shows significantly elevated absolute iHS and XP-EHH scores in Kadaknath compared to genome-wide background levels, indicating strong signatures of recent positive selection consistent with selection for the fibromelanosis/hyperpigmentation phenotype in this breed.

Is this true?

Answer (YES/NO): NO